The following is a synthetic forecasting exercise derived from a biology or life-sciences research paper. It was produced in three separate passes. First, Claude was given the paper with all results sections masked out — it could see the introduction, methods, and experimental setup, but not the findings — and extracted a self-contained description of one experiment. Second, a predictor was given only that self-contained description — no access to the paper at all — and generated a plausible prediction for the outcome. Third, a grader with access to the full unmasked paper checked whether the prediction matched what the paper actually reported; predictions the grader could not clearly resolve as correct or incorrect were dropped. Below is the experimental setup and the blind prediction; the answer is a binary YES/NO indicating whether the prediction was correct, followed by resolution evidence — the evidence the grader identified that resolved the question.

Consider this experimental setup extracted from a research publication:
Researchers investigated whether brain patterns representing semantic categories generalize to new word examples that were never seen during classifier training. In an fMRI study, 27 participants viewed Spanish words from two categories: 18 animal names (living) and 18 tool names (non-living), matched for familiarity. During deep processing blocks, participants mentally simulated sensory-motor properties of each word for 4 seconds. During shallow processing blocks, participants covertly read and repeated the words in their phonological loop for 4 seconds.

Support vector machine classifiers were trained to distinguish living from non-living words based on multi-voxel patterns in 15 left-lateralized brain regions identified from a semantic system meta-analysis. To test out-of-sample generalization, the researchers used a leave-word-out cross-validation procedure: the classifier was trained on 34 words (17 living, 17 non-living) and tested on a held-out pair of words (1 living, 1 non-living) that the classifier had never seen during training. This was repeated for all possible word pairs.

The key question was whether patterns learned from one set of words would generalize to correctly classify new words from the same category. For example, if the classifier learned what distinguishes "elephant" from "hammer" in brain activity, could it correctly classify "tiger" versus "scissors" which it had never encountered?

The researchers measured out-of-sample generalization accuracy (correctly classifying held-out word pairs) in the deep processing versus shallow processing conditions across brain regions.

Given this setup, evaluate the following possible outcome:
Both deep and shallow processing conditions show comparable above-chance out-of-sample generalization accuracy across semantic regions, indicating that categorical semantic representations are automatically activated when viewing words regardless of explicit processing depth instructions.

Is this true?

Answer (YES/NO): NO